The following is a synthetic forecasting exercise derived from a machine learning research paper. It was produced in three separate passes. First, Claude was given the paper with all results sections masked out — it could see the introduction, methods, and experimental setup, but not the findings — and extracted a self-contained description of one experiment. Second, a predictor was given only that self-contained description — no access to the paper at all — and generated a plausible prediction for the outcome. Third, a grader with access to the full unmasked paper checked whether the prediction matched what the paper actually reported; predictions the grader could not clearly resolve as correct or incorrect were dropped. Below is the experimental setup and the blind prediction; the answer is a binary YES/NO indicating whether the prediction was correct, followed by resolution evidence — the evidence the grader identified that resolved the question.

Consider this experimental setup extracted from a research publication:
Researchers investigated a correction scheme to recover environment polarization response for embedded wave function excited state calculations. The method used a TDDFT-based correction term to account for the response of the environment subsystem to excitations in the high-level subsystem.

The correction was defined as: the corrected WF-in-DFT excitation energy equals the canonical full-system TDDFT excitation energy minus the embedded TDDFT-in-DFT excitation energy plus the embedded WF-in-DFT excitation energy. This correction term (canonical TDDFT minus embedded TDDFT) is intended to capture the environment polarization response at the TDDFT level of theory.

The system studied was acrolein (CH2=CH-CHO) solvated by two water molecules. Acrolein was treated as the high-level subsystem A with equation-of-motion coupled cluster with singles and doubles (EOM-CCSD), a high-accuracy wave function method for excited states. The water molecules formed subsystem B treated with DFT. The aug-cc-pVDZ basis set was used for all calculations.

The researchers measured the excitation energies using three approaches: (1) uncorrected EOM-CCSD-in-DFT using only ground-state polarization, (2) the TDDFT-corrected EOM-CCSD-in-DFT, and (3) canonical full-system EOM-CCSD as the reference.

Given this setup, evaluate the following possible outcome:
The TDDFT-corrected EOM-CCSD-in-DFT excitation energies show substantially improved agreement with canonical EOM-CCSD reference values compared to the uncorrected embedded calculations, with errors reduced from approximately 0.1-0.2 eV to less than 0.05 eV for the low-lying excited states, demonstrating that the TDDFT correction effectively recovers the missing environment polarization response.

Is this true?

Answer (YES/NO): NO